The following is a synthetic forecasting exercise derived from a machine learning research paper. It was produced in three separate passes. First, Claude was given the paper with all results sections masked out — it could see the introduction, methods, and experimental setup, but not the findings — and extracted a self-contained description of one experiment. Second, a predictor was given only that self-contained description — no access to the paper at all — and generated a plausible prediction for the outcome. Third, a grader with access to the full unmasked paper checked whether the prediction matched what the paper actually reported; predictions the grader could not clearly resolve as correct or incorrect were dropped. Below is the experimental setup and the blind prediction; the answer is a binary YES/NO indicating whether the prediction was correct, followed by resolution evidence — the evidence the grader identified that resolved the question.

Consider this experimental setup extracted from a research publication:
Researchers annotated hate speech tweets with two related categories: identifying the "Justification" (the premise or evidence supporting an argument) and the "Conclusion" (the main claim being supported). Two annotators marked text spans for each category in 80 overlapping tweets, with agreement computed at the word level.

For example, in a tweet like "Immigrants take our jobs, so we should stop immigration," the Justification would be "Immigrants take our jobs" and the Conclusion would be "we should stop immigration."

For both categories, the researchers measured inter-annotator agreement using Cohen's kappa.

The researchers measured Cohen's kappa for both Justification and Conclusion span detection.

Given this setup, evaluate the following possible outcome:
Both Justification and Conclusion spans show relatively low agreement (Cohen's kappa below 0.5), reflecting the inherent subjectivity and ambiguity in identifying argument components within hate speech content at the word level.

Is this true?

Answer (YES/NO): NO